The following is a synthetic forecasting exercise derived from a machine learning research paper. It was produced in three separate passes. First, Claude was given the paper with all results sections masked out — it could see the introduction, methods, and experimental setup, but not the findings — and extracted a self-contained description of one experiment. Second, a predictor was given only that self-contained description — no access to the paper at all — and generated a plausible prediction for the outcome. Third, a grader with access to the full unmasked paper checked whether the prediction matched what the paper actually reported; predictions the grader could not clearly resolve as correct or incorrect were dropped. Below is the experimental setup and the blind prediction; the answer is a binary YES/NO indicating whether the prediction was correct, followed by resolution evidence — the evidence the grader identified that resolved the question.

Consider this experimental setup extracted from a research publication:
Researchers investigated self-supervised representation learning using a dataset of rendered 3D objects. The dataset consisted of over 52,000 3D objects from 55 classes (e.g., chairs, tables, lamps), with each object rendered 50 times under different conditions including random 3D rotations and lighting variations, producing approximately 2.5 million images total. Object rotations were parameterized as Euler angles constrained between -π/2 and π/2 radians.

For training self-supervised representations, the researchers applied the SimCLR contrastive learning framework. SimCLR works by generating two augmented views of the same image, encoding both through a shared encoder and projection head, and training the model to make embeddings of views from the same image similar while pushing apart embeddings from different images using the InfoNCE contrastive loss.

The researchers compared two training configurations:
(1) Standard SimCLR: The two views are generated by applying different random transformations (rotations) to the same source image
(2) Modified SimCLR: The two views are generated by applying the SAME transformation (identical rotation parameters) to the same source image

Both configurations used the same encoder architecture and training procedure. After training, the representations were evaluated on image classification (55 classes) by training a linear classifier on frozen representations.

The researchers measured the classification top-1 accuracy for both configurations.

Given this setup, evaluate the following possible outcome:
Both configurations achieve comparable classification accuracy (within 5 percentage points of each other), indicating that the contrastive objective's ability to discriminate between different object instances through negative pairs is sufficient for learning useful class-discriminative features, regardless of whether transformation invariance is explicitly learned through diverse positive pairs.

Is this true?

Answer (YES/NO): NO